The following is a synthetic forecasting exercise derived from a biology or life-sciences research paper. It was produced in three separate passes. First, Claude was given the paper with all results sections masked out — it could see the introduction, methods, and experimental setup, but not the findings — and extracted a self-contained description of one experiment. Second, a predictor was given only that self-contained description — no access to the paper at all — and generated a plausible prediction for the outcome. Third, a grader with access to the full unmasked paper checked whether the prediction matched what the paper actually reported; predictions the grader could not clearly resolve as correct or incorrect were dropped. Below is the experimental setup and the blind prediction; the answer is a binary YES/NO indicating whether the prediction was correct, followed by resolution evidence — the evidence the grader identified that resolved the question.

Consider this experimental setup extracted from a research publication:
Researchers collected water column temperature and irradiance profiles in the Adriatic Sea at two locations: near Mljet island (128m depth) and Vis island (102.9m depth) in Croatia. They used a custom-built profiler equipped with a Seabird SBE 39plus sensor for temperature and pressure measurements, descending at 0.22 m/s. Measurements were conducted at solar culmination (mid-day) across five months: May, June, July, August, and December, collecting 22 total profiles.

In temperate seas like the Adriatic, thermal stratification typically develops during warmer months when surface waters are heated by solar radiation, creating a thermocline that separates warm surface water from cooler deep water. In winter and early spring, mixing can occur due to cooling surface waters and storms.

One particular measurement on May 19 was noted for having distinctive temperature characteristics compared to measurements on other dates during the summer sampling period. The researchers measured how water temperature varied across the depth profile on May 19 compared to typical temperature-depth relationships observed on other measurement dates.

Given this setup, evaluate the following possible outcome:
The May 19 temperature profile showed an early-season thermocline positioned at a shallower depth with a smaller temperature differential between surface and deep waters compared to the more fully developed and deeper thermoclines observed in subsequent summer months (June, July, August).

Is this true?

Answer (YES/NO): NO